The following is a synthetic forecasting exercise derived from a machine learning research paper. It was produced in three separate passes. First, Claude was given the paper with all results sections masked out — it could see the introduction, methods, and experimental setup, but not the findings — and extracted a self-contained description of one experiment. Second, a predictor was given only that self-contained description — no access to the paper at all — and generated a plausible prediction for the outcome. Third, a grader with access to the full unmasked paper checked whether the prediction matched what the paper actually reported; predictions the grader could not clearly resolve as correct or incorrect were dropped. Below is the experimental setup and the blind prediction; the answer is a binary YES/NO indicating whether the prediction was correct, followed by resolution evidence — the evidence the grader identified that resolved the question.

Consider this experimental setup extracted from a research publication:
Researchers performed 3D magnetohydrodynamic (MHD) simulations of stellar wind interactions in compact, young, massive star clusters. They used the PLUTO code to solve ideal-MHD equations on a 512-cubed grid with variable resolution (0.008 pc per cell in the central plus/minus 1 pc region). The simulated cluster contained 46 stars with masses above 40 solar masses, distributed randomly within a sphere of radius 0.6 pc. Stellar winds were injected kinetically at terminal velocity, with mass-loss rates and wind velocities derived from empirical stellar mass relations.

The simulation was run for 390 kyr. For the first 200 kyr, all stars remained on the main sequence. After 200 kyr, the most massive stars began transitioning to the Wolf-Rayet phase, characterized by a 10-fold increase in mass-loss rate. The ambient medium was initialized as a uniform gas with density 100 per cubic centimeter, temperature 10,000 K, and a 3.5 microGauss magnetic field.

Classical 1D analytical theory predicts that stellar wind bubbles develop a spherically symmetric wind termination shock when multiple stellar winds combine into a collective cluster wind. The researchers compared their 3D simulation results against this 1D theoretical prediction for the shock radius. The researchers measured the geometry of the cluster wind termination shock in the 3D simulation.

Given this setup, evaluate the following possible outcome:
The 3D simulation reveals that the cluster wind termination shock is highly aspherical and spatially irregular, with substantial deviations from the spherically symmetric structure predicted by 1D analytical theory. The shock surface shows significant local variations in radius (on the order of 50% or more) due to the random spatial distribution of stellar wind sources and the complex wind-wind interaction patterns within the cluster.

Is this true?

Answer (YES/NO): YES